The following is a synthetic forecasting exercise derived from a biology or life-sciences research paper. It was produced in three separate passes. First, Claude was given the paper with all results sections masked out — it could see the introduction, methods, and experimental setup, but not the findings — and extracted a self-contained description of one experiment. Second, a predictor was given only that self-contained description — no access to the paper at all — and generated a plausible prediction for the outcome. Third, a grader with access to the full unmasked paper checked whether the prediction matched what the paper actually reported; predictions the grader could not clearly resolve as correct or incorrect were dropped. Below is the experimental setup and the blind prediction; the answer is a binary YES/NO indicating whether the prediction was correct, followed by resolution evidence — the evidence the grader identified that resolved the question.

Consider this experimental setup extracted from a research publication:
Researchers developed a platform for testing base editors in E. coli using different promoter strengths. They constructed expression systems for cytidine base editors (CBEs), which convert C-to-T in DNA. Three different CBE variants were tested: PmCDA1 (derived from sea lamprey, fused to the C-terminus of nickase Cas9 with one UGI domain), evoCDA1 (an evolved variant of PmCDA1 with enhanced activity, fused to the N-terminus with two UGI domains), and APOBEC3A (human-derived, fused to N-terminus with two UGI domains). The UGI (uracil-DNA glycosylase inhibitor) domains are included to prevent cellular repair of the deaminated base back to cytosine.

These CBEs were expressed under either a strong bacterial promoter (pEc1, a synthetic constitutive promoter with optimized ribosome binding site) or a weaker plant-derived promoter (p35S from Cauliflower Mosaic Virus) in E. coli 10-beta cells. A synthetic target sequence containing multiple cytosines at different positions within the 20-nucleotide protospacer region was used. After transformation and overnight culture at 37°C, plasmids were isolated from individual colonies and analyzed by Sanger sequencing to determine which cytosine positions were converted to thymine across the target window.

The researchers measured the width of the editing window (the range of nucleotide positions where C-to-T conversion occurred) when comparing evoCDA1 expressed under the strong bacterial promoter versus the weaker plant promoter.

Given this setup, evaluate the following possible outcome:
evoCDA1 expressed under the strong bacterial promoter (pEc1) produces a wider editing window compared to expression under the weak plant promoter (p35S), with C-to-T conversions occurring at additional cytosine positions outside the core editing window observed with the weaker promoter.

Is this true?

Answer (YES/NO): YES